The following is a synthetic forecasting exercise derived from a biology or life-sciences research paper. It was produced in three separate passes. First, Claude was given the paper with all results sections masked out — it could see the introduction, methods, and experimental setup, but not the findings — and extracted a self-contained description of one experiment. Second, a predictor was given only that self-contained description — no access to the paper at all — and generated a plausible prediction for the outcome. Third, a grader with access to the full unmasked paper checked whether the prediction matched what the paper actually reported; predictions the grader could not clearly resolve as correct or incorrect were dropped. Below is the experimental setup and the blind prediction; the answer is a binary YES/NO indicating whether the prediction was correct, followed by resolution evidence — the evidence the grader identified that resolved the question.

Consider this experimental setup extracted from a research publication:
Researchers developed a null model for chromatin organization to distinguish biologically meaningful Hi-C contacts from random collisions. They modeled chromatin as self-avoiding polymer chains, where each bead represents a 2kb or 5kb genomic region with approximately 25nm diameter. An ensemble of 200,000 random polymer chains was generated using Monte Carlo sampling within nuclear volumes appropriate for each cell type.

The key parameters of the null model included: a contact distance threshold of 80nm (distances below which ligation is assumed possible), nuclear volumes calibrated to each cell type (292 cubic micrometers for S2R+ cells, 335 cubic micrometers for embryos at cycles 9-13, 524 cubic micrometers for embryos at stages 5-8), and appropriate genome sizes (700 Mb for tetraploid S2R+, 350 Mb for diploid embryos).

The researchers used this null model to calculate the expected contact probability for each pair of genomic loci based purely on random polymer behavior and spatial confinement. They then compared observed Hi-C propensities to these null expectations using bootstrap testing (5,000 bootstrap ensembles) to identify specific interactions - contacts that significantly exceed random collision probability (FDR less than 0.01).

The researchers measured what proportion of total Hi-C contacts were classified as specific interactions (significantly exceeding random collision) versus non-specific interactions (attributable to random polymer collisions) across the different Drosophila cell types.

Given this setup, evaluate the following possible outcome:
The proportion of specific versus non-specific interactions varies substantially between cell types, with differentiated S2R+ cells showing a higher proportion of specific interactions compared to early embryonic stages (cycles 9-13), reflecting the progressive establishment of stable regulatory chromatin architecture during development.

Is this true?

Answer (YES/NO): NO